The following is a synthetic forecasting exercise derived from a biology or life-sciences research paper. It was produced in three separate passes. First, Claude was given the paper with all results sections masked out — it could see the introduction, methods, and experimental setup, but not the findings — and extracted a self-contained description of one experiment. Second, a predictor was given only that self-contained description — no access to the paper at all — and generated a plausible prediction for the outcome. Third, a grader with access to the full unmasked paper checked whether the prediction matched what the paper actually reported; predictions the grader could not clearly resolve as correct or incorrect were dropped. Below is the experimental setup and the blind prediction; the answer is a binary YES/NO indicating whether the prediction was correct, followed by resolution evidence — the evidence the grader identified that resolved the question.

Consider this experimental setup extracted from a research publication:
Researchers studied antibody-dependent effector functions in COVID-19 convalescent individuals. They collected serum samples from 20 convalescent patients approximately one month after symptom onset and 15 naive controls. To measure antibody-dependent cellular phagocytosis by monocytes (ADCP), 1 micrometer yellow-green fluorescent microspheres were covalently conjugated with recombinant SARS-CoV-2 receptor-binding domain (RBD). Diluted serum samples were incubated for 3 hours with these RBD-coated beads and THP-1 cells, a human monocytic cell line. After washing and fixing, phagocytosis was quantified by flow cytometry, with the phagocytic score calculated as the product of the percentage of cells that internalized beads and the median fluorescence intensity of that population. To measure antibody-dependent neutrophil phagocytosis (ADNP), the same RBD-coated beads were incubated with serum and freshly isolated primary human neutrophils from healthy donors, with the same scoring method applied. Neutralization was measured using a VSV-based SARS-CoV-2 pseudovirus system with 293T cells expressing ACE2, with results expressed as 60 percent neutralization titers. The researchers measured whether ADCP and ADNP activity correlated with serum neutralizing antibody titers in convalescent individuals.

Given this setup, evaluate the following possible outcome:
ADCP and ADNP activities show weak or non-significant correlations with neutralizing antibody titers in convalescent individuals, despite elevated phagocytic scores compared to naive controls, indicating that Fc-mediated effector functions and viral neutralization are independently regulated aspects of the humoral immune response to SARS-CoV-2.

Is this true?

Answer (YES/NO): NO